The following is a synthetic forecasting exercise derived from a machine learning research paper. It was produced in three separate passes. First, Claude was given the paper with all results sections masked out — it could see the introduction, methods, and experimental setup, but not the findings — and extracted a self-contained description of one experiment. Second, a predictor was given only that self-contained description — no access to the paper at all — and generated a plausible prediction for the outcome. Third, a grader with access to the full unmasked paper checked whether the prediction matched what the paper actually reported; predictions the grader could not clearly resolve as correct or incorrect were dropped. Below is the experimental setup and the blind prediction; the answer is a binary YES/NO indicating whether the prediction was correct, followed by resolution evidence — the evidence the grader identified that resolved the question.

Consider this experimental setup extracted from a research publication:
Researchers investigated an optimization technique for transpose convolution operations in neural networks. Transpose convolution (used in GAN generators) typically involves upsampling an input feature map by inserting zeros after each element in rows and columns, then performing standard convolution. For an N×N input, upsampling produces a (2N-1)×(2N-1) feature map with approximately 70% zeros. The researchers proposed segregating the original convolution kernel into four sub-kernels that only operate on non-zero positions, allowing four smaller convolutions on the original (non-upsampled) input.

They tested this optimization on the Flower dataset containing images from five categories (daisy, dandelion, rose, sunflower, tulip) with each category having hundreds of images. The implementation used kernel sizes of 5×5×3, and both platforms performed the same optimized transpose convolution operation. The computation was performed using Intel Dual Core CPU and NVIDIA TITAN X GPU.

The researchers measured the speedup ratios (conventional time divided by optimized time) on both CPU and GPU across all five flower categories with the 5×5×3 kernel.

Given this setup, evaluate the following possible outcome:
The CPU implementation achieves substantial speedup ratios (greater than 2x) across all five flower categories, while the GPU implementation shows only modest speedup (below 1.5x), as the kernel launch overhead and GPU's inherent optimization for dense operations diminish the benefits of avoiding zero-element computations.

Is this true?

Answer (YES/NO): NO